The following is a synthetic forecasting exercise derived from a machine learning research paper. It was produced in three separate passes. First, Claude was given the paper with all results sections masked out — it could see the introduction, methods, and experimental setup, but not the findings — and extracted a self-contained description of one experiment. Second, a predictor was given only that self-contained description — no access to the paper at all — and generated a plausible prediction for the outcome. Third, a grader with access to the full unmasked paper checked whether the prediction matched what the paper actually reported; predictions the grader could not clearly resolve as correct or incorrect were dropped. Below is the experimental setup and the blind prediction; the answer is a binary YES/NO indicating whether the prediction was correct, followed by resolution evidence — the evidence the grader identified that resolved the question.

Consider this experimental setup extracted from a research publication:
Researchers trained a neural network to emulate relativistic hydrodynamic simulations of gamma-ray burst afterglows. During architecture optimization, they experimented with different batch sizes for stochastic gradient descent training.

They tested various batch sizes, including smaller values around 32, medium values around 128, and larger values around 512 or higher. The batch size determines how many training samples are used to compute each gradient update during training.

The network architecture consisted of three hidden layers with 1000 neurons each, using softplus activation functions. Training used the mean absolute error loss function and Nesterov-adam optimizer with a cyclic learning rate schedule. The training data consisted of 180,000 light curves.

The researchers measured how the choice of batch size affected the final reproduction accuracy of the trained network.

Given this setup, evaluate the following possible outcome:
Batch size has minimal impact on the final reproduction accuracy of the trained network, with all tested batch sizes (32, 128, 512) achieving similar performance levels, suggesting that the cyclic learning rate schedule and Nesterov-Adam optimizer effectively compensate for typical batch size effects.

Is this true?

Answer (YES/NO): YES